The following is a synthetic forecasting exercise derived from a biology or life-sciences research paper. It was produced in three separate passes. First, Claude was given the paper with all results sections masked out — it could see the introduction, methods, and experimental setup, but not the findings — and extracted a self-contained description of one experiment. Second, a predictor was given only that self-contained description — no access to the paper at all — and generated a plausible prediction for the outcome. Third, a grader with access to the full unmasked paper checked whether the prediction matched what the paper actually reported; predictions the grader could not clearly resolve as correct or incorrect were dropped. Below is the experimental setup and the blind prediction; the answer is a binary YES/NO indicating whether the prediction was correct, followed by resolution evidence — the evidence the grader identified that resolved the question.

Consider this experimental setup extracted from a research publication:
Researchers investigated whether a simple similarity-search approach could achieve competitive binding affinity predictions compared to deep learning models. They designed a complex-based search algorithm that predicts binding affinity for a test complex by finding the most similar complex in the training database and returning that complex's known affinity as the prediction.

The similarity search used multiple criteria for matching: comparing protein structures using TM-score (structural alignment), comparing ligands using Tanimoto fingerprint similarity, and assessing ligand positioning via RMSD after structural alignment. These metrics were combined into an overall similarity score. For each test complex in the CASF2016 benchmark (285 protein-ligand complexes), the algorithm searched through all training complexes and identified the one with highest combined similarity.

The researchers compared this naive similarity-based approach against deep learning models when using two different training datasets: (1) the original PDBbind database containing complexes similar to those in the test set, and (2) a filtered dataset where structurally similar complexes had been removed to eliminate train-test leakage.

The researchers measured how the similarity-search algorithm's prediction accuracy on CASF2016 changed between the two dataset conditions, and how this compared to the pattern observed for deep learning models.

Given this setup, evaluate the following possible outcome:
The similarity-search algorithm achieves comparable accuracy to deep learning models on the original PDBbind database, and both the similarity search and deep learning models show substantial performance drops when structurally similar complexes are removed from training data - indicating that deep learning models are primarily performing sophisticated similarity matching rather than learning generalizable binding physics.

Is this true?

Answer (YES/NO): YES